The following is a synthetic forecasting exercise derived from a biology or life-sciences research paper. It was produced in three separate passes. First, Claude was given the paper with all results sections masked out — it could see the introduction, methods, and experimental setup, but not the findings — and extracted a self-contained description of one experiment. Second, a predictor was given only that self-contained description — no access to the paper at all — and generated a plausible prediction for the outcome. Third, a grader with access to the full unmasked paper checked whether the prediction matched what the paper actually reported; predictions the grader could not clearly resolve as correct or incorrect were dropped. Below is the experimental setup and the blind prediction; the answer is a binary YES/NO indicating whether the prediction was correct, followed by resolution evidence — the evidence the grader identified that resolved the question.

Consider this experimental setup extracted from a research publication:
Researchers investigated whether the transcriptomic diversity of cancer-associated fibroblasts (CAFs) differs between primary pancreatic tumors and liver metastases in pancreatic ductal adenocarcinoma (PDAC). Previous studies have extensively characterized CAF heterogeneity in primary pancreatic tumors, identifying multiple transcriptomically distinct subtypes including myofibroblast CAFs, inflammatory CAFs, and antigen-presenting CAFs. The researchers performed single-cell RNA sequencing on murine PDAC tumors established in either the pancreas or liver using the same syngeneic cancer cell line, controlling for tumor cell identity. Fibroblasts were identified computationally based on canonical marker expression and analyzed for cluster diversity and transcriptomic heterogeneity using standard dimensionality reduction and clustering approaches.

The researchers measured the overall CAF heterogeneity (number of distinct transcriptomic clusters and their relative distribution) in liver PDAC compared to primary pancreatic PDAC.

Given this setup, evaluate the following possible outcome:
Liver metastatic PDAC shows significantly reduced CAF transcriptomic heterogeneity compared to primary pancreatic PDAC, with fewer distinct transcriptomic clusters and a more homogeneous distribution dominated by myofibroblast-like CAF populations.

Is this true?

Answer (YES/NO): NO